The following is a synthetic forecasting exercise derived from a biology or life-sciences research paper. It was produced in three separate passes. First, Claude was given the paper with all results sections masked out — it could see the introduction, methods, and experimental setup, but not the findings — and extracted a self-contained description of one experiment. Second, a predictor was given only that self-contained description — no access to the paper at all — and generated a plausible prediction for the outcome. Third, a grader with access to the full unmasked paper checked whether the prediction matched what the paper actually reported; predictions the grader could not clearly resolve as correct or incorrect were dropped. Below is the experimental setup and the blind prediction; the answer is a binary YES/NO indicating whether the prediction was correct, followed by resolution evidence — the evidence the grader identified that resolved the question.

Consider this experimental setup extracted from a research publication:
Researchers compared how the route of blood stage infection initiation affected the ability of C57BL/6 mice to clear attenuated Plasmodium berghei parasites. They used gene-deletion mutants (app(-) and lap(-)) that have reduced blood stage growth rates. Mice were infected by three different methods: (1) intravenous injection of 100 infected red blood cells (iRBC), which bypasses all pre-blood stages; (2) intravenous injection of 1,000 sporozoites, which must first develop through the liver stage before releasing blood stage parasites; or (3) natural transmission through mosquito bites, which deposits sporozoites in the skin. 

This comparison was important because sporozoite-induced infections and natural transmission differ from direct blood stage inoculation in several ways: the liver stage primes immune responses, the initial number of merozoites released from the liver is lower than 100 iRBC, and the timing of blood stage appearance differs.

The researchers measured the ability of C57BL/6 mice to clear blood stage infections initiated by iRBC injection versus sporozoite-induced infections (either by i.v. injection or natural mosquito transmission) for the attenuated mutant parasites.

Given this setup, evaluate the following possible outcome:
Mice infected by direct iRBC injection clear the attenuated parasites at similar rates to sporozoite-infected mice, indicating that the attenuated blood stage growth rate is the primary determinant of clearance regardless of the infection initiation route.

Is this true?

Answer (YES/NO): YES